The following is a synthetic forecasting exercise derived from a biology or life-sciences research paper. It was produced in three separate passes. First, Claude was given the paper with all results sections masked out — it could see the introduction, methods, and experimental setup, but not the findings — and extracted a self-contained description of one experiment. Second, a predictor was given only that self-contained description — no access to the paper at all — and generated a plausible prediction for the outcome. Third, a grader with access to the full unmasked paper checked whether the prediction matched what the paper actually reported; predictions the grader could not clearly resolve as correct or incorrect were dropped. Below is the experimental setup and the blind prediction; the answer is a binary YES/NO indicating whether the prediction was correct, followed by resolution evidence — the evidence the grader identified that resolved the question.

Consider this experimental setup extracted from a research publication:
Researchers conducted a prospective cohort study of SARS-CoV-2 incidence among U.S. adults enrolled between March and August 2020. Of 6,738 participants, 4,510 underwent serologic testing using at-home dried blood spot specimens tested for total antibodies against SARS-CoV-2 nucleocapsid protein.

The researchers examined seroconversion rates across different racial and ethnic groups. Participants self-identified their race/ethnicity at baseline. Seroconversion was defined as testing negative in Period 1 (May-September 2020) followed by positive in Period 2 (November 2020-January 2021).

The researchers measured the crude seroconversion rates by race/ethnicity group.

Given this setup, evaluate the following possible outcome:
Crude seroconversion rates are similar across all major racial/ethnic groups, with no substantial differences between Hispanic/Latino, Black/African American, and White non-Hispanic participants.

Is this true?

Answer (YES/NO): NO